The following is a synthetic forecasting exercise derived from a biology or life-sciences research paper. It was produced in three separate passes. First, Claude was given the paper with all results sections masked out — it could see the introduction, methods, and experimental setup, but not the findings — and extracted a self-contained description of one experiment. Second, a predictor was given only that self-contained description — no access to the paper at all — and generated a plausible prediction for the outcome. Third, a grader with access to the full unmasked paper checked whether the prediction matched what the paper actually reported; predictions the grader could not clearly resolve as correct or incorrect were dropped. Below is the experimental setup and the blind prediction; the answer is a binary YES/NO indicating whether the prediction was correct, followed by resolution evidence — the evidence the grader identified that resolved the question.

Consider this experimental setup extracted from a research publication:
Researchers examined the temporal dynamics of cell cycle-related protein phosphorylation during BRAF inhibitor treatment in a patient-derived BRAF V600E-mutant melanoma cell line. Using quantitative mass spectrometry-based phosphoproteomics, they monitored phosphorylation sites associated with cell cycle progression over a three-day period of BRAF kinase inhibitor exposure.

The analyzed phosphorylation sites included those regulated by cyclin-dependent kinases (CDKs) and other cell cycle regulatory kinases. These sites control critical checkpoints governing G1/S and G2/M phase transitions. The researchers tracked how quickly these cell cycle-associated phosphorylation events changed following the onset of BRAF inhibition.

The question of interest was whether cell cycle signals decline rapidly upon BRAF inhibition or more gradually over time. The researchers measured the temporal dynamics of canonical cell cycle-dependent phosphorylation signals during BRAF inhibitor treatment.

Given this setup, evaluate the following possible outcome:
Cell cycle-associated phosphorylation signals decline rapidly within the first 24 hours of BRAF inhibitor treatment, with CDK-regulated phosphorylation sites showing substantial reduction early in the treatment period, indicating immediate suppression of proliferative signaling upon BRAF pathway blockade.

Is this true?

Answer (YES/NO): NO